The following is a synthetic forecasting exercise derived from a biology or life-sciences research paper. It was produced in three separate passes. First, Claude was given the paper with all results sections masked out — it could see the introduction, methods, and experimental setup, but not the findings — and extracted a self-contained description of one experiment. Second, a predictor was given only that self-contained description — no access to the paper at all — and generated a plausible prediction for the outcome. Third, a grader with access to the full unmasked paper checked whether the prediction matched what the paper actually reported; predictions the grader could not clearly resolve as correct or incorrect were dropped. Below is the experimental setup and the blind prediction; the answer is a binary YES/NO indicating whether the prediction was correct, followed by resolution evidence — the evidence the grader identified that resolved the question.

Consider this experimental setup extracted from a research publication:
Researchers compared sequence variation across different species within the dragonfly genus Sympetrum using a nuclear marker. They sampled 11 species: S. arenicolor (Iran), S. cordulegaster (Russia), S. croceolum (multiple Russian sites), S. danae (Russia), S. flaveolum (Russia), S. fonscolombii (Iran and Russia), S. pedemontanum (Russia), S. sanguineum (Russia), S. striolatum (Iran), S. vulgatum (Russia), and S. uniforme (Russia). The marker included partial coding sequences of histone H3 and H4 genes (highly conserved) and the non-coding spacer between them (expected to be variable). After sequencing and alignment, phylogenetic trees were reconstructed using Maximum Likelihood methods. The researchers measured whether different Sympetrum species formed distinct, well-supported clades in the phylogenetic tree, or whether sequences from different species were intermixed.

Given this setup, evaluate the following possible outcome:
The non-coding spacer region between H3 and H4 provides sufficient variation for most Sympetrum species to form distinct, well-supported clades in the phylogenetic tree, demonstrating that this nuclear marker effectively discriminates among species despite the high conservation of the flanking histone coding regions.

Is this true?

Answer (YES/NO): YES